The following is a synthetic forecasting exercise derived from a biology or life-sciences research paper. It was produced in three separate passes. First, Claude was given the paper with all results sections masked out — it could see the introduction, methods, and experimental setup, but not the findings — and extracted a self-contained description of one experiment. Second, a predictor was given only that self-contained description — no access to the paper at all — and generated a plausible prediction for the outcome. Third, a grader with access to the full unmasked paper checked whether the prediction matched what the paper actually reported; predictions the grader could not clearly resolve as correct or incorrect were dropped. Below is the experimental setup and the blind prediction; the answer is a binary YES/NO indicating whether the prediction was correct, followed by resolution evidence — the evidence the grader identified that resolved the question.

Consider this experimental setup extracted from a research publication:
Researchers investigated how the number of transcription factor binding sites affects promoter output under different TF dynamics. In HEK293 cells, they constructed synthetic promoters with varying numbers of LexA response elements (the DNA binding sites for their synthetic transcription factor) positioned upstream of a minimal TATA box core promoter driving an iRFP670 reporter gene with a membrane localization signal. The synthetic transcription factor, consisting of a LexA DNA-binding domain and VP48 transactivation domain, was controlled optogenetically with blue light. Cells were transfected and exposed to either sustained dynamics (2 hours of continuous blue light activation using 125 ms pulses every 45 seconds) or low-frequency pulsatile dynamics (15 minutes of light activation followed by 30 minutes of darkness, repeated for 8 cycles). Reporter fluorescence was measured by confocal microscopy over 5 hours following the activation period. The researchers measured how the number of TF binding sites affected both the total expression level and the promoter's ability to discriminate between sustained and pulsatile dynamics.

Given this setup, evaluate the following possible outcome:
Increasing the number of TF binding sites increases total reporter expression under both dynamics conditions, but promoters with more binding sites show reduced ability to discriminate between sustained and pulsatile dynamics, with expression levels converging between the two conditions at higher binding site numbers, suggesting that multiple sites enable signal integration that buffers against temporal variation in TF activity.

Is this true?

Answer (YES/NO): YES